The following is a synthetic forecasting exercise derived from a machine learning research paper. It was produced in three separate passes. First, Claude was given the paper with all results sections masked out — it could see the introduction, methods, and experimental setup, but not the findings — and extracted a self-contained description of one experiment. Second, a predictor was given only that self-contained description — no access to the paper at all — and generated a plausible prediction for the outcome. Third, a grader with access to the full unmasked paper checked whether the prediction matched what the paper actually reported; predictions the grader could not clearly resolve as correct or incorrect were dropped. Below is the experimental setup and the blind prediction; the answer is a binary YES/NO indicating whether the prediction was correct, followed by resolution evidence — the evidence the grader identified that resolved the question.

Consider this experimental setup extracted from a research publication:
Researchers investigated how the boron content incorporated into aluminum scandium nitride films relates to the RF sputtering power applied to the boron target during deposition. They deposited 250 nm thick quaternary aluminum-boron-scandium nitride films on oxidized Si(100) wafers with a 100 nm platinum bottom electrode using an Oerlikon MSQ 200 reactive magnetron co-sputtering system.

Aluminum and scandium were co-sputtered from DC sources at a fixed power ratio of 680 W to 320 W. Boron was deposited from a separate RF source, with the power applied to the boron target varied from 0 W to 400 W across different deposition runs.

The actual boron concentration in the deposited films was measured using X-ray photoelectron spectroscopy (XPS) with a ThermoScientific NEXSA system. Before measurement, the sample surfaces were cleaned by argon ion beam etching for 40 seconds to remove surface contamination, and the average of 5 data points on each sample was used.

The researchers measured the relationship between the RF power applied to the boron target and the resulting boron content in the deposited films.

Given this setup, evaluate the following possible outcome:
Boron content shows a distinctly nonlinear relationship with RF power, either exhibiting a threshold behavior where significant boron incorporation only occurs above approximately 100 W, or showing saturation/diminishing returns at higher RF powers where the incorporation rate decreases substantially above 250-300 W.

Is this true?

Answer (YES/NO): NO